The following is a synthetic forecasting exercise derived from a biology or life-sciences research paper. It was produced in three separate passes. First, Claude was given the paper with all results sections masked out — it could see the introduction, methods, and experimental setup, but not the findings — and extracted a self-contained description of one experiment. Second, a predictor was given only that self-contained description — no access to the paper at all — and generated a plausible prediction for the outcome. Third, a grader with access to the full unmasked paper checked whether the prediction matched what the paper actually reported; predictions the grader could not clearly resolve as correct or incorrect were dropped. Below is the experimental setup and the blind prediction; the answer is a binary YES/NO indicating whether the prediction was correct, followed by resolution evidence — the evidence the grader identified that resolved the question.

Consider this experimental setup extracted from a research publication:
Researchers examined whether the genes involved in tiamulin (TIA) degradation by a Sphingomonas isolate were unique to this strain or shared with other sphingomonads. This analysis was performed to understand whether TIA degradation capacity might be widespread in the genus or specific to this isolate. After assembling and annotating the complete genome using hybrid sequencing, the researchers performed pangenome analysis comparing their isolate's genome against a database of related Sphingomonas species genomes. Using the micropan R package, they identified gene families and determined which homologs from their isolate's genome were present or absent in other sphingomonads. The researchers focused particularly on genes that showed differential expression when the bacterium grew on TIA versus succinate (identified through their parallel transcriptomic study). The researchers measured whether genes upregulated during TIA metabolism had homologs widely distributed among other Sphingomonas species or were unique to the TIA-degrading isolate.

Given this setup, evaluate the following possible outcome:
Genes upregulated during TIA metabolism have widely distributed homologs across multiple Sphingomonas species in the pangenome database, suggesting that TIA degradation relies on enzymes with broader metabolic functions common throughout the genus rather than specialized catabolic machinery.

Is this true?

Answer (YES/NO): NO